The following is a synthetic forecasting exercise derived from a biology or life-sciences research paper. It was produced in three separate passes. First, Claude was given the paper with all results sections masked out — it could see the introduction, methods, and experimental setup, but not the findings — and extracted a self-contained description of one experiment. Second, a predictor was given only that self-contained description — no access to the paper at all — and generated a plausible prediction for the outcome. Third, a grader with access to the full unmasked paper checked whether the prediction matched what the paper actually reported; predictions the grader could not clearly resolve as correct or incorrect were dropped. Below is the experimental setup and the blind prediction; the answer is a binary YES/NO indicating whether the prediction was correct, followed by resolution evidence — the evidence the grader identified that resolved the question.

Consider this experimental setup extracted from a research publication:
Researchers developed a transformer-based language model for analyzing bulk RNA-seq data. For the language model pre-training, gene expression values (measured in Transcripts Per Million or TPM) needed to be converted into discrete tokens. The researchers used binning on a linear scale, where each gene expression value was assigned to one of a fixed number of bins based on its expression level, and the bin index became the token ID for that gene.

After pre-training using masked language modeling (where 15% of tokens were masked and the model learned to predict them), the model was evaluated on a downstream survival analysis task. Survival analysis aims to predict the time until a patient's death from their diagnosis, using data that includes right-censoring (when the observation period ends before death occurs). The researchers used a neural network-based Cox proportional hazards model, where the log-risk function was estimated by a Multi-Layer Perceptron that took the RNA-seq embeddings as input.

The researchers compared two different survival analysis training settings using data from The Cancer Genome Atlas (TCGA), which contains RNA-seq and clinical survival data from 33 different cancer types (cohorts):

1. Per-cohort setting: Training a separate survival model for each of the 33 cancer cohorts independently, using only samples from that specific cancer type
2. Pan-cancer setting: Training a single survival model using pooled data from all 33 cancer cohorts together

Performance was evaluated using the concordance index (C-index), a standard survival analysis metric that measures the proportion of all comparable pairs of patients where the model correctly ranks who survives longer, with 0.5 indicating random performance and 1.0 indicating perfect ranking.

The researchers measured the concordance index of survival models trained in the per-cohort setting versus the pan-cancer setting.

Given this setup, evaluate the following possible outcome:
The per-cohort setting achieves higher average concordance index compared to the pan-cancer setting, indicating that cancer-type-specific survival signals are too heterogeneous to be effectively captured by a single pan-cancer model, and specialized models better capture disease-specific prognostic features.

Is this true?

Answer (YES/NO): NO